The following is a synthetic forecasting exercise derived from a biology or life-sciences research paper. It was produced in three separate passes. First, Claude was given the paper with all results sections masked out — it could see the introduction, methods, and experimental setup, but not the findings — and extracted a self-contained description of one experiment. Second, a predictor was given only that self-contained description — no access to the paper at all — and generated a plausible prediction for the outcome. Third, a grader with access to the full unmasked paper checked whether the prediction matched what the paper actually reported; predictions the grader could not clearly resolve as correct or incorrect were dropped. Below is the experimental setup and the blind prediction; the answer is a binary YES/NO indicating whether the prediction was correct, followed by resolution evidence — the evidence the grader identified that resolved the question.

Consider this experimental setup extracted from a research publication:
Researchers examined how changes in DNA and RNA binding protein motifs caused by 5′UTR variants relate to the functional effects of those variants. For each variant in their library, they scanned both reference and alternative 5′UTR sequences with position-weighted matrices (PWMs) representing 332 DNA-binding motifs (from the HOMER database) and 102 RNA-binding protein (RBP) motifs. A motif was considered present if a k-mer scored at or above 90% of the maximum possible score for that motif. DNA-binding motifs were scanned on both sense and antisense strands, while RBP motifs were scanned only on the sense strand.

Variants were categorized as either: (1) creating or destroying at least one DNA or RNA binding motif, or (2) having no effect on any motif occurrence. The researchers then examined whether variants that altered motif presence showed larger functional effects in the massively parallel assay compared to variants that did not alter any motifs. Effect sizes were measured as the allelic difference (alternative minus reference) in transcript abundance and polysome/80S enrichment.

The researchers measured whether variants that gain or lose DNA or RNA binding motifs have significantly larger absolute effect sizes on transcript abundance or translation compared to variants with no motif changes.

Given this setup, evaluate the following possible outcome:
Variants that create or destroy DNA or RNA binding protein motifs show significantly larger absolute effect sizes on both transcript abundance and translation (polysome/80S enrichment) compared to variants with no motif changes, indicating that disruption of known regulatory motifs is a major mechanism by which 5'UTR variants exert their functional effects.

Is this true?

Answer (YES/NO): NO